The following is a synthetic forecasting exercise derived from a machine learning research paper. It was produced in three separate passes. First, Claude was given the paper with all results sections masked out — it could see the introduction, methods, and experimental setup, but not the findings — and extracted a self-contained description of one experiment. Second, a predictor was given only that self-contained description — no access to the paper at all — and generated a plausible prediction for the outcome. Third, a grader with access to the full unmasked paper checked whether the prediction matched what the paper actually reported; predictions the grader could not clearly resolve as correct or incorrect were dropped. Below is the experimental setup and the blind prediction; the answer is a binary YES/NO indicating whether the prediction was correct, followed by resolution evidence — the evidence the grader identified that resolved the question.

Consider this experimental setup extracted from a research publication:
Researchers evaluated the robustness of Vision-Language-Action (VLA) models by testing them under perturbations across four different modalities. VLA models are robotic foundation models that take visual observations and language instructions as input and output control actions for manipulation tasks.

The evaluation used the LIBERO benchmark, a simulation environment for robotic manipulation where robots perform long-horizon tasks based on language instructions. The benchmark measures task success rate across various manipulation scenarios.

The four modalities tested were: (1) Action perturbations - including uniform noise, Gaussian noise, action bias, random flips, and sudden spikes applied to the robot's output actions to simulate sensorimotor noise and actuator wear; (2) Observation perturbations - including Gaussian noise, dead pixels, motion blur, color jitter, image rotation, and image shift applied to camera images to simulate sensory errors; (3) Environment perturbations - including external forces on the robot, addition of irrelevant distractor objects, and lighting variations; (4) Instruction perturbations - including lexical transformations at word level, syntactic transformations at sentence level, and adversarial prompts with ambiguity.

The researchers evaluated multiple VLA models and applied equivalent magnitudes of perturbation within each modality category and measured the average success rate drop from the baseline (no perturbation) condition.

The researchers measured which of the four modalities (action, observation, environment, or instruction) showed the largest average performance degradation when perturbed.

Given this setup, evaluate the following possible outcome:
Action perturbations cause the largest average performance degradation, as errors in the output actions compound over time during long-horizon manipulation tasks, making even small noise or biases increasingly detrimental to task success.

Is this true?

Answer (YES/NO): YES